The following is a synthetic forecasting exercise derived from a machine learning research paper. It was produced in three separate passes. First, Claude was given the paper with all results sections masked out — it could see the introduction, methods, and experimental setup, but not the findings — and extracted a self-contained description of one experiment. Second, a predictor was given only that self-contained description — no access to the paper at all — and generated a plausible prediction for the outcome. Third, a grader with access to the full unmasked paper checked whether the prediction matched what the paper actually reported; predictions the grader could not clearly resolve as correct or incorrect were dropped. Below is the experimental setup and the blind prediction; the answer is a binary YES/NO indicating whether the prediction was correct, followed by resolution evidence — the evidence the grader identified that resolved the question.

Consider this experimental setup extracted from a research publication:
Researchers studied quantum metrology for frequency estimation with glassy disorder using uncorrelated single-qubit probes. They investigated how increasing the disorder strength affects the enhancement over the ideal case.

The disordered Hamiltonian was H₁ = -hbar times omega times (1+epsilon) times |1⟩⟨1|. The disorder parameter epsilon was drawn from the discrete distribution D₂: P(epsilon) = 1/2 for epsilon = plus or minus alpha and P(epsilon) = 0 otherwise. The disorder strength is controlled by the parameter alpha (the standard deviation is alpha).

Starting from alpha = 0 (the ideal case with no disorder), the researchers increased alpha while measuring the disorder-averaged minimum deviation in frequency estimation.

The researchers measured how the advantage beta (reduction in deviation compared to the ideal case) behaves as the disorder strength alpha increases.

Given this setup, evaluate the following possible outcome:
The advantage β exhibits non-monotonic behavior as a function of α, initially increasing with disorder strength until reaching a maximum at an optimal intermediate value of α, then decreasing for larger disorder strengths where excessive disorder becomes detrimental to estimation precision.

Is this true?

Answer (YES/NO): NO